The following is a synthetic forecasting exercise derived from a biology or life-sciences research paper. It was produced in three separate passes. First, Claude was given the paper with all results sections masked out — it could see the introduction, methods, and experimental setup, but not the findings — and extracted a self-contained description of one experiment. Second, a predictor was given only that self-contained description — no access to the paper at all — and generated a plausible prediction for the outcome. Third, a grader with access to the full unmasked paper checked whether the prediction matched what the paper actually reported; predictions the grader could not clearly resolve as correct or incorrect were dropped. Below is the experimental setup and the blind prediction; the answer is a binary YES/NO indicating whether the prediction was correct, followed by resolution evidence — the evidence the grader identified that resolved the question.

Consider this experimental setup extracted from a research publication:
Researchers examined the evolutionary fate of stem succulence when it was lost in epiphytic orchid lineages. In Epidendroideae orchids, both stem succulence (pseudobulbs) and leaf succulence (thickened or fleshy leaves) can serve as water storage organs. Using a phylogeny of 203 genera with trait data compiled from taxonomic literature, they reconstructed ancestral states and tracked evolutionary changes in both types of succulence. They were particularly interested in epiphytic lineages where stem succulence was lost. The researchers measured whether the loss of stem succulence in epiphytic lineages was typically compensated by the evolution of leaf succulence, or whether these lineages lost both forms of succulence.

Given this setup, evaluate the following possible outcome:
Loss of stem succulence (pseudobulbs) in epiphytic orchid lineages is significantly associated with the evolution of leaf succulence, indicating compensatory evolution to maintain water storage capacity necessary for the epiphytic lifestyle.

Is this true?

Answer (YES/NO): YES